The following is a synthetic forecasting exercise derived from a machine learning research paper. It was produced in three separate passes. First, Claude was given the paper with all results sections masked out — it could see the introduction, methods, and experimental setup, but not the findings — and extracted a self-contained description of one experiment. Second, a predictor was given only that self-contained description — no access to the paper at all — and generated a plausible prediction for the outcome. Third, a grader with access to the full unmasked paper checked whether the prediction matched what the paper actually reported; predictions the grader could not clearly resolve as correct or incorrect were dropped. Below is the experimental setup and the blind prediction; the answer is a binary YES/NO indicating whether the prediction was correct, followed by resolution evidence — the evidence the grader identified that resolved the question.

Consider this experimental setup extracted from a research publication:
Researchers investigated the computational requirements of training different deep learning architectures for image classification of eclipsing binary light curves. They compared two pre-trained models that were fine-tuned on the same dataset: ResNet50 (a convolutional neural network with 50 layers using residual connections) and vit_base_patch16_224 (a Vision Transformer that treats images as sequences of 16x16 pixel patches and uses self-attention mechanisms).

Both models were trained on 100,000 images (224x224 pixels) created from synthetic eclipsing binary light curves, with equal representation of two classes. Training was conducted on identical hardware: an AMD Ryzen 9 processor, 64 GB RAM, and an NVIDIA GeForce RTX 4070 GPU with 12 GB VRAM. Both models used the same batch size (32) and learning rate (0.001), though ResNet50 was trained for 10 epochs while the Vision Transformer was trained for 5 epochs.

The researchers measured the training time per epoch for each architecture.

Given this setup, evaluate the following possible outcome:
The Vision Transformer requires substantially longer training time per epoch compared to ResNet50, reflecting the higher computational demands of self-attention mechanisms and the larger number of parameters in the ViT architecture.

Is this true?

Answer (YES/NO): YES